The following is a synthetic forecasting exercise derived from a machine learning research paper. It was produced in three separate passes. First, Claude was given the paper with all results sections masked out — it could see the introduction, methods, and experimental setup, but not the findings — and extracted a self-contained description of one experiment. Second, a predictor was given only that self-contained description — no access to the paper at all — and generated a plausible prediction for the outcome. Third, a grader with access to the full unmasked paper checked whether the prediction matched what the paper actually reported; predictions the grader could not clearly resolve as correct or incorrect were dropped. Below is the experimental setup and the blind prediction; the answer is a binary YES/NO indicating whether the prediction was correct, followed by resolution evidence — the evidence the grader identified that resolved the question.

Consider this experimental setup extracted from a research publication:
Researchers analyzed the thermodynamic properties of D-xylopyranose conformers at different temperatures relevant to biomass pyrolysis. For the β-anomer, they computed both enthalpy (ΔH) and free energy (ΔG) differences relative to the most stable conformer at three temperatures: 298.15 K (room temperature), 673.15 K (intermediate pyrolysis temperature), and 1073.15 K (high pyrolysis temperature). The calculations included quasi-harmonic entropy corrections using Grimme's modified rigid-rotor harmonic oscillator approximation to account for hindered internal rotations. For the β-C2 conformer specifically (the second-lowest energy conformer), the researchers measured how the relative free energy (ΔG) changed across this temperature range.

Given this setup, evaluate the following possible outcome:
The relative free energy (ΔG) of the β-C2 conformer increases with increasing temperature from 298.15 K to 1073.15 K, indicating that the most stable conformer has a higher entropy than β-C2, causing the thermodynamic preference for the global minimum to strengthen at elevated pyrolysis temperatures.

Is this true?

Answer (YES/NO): NO